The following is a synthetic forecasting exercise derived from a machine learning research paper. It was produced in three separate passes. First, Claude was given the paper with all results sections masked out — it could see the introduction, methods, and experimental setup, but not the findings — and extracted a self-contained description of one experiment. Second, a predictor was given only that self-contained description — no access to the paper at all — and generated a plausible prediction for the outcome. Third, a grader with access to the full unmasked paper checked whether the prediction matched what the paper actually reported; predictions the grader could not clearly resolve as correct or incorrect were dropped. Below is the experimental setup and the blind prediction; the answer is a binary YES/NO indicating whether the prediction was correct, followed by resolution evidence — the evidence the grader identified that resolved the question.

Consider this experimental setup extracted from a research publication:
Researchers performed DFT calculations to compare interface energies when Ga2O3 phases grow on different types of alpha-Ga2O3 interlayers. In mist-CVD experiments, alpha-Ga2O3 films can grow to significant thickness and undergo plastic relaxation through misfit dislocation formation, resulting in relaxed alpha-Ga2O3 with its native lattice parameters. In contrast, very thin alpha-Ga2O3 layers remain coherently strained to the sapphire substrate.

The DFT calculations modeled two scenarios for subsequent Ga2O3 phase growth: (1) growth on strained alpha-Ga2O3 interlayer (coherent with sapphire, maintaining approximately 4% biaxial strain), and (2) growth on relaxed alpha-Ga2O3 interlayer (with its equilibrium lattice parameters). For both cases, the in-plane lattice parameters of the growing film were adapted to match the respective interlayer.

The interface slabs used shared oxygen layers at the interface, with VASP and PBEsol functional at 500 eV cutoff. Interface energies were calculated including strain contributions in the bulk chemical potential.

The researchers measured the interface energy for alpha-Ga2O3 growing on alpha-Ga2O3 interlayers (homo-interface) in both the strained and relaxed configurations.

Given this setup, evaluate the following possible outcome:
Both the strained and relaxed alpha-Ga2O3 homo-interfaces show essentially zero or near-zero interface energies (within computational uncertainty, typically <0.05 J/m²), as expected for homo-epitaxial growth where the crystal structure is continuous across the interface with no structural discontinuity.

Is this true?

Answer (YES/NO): YES